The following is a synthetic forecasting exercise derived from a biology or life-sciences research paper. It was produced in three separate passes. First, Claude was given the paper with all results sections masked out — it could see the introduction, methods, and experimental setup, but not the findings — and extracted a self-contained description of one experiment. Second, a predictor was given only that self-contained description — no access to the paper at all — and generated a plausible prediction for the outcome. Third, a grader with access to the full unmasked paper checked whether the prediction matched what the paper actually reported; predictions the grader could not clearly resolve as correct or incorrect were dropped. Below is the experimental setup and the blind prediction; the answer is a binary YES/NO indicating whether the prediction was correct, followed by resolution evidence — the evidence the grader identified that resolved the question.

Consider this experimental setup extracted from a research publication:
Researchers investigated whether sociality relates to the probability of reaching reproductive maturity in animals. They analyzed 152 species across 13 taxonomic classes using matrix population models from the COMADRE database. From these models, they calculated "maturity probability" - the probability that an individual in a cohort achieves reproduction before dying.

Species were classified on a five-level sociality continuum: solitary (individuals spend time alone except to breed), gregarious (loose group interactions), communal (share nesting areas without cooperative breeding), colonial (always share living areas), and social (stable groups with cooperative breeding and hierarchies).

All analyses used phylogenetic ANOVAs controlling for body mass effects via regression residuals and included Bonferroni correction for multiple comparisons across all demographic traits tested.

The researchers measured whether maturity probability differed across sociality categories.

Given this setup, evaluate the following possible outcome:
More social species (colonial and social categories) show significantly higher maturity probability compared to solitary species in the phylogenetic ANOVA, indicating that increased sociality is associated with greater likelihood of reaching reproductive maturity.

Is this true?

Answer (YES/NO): NO